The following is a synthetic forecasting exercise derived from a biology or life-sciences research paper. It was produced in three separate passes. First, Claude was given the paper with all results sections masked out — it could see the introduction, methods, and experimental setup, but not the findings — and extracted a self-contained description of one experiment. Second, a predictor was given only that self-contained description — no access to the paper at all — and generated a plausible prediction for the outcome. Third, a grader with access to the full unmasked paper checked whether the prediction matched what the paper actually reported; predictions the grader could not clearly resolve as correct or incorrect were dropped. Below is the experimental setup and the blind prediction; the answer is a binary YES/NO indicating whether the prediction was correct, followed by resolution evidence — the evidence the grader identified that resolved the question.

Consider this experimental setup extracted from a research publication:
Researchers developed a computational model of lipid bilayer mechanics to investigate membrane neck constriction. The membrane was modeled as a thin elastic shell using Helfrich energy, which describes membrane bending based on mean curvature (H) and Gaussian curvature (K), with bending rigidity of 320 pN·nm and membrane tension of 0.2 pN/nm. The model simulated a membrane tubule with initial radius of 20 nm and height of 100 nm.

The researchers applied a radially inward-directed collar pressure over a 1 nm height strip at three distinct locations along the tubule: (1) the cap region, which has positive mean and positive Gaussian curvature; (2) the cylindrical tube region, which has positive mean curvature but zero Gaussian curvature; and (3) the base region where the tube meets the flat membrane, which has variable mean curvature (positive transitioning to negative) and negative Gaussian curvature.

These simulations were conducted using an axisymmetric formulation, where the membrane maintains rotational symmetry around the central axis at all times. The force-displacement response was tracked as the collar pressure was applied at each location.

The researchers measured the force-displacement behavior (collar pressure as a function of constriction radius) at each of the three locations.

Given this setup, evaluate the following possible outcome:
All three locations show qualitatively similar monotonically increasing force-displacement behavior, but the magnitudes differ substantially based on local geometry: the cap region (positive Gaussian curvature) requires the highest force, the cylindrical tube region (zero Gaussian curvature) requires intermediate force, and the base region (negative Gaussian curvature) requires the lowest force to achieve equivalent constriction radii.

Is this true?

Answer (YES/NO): NO